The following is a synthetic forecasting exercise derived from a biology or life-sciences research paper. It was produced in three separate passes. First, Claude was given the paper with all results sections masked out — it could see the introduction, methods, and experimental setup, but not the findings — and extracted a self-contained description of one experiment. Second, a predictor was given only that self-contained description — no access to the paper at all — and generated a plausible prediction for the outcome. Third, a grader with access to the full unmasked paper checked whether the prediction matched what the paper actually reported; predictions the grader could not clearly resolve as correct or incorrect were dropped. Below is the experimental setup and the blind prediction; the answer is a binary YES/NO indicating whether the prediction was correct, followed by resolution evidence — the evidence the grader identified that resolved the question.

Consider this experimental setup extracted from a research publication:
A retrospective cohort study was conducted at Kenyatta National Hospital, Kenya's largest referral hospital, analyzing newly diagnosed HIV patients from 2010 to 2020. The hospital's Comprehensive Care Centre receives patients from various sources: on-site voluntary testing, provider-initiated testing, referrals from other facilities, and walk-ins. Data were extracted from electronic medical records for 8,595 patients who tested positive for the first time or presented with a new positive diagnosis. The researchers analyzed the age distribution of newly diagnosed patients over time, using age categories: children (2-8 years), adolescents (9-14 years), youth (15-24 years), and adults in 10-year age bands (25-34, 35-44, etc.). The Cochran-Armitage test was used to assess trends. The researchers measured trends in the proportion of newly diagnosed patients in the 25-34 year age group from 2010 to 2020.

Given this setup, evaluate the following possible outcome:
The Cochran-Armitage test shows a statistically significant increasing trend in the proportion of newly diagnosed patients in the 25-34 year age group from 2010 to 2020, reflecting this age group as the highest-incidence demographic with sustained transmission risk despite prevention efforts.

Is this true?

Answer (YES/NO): YES